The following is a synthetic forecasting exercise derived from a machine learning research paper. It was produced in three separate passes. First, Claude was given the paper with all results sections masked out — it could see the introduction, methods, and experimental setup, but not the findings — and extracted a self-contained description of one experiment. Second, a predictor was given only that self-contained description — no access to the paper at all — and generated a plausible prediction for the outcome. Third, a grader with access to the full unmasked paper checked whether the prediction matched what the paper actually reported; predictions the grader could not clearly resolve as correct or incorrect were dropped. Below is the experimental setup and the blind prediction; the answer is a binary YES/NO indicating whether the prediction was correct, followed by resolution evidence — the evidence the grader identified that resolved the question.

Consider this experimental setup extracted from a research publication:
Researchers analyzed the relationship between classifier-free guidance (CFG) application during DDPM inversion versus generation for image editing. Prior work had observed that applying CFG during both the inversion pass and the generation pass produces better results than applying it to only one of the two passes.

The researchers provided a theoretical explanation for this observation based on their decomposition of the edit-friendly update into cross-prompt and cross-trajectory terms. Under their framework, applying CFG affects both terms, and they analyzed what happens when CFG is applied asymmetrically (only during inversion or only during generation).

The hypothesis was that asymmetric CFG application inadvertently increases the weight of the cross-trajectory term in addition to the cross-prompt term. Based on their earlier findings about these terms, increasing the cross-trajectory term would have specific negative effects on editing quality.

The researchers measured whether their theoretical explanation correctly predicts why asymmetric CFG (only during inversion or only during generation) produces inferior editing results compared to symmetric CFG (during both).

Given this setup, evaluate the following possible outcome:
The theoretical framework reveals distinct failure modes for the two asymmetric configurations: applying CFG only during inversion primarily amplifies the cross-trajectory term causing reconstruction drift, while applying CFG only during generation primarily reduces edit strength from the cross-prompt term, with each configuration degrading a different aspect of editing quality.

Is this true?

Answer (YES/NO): NO